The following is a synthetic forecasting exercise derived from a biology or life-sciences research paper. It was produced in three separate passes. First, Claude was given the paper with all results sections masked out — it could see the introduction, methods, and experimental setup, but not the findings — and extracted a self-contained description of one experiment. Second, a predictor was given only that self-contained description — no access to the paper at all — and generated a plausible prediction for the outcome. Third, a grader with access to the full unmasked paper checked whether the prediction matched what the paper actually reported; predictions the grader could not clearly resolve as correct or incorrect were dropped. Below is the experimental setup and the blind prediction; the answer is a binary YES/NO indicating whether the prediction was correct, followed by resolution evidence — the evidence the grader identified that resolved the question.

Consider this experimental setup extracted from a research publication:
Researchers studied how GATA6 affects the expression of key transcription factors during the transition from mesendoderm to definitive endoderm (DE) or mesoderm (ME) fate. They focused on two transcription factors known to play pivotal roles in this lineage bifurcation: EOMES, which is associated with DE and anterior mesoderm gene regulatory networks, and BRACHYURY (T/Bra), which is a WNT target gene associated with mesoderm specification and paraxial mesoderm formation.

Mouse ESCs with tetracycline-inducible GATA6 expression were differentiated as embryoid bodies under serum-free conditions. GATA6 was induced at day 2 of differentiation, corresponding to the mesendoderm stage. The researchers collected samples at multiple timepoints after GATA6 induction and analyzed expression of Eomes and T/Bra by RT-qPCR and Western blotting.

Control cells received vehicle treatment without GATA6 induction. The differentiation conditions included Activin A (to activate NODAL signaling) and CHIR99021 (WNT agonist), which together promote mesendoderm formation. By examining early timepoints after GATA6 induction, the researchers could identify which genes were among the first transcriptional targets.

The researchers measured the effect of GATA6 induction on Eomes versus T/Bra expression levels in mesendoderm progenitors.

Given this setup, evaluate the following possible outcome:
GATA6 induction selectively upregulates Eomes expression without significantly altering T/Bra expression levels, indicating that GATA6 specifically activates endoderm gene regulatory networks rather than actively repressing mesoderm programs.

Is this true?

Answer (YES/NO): NO